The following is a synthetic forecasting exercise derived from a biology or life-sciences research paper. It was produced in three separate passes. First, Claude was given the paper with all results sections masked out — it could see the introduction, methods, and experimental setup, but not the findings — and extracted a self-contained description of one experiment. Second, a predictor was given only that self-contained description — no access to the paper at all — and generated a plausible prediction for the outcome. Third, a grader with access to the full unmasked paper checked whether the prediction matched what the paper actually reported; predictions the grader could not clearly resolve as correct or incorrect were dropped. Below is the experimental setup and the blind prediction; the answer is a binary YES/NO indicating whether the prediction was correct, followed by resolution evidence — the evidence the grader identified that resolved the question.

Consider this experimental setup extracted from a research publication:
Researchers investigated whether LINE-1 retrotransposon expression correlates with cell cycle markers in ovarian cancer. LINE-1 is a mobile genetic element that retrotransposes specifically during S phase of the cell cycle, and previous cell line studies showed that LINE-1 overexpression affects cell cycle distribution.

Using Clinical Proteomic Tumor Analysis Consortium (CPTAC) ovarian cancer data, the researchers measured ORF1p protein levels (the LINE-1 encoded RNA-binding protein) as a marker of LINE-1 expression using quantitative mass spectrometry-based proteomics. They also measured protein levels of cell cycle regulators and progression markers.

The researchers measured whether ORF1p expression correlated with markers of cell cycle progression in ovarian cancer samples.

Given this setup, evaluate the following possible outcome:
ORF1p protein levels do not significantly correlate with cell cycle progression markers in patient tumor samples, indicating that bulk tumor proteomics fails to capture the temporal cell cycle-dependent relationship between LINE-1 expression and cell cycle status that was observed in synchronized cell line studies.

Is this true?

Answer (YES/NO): NO